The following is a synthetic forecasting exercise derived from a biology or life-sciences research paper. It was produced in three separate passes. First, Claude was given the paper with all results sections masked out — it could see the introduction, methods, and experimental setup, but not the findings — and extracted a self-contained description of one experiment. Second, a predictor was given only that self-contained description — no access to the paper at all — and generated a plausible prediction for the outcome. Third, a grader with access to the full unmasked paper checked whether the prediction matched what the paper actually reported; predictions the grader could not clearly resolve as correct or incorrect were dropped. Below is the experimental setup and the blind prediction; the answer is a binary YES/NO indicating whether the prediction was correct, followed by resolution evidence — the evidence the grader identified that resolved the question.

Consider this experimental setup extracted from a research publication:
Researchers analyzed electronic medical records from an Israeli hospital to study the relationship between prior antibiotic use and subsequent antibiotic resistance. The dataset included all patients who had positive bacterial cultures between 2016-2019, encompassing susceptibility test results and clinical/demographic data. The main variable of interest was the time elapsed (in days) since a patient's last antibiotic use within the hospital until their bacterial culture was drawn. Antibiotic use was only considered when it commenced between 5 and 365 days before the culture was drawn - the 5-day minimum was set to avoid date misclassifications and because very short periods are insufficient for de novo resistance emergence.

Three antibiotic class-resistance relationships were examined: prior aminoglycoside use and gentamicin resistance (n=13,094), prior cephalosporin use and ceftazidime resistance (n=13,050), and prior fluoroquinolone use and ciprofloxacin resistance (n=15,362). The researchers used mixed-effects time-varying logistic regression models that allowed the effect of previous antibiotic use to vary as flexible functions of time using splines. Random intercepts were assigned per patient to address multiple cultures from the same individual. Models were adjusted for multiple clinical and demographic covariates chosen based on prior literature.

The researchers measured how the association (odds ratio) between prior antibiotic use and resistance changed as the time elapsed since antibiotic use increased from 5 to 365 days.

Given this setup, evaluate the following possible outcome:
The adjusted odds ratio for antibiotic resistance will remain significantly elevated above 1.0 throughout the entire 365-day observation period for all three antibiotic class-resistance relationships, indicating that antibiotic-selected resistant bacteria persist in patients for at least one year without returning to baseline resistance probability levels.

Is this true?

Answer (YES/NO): NO